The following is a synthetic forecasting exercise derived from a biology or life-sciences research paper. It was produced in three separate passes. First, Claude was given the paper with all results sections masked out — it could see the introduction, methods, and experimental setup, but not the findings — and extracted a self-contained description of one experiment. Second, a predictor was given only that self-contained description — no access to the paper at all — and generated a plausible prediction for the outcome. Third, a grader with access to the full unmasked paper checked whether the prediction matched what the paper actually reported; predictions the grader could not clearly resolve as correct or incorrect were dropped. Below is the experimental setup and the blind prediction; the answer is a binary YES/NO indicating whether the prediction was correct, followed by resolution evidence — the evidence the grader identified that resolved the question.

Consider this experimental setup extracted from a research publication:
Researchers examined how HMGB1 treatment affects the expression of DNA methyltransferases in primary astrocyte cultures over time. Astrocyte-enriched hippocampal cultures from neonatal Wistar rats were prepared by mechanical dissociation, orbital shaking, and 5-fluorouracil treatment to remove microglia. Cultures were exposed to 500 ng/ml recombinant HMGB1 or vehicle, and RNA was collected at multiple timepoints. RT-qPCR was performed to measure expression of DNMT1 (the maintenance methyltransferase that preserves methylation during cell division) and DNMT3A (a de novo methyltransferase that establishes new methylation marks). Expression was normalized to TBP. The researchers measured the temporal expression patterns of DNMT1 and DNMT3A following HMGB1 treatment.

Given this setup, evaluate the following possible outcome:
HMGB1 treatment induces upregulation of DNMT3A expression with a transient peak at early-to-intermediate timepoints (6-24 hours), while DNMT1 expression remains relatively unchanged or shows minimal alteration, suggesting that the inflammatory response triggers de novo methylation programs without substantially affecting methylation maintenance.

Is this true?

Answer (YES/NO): NO